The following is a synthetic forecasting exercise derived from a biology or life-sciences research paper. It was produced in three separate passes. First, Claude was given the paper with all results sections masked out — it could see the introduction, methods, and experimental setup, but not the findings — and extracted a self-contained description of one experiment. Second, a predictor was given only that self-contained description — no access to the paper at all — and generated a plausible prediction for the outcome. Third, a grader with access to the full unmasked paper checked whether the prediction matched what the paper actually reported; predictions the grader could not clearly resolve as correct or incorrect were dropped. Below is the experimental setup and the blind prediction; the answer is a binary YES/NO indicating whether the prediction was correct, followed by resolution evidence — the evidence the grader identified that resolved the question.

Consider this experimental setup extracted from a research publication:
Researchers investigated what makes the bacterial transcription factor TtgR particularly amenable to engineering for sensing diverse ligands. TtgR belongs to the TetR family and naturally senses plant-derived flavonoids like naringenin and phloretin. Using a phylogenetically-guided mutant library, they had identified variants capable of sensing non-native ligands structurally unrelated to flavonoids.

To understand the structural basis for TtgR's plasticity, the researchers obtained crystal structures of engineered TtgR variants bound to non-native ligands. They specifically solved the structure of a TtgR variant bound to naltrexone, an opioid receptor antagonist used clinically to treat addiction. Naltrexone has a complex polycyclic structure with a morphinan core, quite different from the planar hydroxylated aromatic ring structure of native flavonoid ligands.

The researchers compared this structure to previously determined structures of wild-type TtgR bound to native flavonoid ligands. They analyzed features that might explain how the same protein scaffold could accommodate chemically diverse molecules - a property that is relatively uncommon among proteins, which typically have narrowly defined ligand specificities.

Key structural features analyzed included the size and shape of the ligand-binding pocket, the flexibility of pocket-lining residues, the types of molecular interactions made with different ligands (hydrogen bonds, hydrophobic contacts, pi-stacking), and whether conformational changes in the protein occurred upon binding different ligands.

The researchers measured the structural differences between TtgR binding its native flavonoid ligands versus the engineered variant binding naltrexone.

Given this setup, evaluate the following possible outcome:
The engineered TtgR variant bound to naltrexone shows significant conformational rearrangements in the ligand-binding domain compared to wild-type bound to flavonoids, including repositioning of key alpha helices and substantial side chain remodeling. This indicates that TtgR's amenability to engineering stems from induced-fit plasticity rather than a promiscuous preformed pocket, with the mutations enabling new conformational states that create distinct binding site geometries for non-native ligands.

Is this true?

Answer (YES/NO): NO